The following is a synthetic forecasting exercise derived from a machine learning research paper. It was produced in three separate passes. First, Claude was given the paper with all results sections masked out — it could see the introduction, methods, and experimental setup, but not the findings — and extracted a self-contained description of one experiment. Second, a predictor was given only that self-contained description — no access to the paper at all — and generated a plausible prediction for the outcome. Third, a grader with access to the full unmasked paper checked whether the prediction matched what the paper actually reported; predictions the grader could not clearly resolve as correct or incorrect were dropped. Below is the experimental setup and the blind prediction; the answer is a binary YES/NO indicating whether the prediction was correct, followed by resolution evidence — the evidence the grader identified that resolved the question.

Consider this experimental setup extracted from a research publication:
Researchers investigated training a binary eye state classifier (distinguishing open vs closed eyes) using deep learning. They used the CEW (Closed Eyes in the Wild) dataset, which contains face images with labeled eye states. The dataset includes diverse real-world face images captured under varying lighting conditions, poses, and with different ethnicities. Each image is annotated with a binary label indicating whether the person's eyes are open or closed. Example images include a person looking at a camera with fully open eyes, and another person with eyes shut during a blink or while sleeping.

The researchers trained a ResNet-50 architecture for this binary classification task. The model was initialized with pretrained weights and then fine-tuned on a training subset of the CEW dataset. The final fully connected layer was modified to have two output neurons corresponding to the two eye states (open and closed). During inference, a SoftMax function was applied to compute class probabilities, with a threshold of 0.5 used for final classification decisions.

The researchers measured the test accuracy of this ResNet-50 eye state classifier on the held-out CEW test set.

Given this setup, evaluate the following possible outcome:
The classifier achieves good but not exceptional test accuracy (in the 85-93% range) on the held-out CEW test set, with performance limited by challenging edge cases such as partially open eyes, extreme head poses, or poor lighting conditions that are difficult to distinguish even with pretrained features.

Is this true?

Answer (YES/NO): NO